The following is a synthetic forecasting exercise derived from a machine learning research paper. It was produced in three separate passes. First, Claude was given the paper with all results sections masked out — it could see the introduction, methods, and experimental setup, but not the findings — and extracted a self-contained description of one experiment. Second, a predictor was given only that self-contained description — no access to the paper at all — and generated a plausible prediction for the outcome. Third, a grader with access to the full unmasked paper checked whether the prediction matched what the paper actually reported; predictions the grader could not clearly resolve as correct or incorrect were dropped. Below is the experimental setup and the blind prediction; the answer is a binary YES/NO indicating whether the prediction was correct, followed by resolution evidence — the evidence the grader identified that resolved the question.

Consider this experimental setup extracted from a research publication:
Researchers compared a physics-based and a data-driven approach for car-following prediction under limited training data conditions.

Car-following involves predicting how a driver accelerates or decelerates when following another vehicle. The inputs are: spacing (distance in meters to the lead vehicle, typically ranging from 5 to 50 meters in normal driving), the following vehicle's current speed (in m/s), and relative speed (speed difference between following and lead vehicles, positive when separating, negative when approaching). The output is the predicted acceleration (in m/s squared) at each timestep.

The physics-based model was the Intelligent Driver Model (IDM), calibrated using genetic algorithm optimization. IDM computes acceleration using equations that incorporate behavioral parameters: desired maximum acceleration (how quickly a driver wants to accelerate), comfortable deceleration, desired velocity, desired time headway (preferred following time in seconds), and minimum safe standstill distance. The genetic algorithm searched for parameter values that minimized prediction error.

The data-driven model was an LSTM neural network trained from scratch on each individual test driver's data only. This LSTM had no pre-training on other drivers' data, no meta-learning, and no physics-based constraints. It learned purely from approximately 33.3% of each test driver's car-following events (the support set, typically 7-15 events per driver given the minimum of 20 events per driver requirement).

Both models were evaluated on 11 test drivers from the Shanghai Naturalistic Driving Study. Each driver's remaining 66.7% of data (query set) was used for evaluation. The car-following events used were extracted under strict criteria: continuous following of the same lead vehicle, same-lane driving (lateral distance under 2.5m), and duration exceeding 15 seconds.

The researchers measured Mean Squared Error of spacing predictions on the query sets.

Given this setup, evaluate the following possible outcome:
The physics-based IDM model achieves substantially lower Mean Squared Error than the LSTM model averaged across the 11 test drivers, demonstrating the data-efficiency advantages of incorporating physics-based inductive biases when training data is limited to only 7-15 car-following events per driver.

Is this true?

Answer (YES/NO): NO